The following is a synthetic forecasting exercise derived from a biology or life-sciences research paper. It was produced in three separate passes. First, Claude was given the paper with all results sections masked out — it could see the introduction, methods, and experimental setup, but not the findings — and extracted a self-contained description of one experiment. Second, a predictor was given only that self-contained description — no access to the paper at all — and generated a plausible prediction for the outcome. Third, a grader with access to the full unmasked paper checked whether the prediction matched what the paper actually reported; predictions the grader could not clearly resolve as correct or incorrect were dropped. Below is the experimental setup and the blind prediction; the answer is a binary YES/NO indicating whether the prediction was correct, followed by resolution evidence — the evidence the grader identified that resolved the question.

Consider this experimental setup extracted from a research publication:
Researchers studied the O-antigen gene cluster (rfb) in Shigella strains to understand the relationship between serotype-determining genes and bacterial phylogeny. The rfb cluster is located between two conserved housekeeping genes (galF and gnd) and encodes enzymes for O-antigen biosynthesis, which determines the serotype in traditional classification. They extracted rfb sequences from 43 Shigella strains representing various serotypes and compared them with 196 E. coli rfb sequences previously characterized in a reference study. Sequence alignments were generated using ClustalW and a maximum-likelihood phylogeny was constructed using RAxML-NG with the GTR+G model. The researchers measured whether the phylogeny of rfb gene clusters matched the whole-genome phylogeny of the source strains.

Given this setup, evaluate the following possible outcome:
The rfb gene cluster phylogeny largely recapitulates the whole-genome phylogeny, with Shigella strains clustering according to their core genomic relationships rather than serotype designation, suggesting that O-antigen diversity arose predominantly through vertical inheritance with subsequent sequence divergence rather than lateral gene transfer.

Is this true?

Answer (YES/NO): NO